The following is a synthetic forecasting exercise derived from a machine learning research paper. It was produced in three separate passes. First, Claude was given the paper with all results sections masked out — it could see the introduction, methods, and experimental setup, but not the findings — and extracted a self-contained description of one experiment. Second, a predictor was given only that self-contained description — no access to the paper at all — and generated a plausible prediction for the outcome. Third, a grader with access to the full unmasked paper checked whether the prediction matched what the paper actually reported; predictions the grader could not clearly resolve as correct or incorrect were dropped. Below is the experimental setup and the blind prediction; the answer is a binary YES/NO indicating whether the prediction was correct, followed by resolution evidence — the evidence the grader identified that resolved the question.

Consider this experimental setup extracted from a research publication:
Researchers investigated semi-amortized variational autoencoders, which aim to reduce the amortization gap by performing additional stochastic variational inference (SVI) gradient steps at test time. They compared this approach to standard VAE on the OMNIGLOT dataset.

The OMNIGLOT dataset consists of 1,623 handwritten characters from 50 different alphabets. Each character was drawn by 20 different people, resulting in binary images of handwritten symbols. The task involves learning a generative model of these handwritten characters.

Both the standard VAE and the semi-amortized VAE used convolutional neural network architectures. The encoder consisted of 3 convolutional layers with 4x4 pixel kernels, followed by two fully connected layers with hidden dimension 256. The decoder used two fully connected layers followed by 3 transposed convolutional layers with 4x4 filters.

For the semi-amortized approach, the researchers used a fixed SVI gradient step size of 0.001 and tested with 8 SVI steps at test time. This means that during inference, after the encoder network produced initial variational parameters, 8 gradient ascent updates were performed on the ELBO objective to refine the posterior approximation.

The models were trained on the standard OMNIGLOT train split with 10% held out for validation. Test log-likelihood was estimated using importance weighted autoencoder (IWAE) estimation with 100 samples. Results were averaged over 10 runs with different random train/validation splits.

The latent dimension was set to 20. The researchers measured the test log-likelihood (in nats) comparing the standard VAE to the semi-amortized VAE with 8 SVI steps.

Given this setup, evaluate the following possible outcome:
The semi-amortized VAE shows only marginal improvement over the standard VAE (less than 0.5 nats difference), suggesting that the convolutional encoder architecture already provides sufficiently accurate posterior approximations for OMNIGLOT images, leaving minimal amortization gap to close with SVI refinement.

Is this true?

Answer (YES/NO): NO